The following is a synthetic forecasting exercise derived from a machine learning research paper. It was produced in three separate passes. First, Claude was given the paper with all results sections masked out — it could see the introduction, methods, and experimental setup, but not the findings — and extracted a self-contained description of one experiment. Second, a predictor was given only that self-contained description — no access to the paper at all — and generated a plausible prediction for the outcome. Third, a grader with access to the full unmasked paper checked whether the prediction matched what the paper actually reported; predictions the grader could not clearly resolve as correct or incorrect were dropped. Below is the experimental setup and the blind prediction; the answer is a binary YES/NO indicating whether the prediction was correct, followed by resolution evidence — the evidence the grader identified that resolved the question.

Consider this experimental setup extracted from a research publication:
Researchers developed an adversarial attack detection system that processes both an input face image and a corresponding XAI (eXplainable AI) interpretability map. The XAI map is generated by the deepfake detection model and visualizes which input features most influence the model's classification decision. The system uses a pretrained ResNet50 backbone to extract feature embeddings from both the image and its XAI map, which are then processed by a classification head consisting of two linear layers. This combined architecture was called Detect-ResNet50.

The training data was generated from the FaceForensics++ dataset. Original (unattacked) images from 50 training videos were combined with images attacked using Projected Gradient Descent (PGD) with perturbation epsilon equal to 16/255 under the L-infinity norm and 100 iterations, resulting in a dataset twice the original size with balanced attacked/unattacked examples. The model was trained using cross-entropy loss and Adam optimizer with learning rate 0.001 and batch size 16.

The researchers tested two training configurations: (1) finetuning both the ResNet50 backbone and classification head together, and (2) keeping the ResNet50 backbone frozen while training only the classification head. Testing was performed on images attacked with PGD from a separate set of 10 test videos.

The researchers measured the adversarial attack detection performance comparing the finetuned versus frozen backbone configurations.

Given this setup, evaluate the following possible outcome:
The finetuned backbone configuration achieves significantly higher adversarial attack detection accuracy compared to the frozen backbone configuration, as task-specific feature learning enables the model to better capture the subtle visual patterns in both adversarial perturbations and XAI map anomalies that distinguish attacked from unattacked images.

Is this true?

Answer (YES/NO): YES